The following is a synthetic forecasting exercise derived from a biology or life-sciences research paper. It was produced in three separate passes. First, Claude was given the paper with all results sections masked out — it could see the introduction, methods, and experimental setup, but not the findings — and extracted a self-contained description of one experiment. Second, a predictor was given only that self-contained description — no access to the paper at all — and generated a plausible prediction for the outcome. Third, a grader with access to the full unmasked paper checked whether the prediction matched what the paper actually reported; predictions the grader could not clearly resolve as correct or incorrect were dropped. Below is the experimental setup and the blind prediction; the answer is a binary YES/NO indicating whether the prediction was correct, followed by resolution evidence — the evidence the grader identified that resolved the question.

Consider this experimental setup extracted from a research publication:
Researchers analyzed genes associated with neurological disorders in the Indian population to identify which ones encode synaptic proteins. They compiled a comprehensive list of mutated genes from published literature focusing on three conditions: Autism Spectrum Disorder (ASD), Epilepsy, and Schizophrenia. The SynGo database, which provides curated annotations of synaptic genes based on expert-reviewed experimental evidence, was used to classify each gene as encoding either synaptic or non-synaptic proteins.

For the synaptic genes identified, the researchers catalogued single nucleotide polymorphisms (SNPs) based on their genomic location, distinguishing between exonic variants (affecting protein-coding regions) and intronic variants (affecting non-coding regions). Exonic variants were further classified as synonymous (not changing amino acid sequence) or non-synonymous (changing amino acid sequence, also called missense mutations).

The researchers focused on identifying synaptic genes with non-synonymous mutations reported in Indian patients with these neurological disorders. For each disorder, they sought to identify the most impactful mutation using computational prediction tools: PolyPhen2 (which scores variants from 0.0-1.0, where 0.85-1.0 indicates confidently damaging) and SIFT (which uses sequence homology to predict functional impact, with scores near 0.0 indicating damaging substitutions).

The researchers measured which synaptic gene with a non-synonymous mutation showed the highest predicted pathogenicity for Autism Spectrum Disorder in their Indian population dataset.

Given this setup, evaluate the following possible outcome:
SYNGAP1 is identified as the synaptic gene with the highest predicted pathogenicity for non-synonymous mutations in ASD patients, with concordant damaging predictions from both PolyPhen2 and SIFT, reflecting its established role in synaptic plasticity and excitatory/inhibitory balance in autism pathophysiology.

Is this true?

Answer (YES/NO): NO